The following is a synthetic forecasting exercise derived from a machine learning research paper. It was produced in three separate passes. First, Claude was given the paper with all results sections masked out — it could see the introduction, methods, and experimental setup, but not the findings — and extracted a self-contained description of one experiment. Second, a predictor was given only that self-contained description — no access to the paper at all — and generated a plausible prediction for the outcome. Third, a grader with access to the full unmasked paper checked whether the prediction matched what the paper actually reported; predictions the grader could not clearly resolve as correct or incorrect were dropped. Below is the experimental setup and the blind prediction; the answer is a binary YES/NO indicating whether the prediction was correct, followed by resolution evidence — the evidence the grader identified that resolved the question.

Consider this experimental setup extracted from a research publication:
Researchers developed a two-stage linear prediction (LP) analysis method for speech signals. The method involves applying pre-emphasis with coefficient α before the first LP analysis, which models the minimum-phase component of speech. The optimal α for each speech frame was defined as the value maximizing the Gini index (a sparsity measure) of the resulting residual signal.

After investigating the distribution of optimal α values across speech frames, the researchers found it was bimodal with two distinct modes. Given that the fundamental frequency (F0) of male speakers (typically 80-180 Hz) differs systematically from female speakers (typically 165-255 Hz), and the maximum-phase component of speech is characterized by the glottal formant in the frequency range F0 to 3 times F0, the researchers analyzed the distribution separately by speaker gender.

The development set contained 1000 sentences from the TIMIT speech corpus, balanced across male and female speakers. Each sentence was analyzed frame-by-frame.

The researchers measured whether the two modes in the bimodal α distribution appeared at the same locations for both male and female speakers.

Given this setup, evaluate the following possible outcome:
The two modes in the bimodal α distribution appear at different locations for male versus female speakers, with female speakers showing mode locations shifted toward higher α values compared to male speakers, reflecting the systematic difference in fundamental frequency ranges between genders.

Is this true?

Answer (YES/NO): NO